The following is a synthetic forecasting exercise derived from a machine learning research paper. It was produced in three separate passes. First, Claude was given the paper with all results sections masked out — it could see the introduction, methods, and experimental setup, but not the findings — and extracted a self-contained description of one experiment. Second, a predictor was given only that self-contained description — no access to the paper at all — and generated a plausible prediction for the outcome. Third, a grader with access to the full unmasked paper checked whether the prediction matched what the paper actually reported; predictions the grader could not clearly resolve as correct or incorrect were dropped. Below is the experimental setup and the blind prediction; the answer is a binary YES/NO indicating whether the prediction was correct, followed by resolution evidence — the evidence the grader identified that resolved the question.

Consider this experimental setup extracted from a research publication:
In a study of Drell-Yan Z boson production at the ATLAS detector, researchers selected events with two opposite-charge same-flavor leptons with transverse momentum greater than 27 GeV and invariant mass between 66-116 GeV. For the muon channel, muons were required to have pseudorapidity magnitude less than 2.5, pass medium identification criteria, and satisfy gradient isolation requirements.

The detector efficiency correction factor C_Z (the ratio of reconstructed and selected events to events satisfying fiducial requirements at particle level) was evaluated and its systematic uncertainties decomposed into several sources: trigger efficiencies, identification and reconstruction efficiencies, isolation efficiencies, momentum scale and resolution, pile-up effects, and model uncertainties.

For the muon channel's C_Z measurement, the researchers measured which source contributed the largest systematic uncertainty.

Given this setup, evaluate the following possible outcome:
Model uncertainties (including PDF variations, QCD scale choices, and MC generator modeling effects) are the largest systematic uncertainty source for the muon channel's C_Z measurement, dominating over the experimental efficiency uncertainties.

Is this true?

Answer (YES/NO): NO